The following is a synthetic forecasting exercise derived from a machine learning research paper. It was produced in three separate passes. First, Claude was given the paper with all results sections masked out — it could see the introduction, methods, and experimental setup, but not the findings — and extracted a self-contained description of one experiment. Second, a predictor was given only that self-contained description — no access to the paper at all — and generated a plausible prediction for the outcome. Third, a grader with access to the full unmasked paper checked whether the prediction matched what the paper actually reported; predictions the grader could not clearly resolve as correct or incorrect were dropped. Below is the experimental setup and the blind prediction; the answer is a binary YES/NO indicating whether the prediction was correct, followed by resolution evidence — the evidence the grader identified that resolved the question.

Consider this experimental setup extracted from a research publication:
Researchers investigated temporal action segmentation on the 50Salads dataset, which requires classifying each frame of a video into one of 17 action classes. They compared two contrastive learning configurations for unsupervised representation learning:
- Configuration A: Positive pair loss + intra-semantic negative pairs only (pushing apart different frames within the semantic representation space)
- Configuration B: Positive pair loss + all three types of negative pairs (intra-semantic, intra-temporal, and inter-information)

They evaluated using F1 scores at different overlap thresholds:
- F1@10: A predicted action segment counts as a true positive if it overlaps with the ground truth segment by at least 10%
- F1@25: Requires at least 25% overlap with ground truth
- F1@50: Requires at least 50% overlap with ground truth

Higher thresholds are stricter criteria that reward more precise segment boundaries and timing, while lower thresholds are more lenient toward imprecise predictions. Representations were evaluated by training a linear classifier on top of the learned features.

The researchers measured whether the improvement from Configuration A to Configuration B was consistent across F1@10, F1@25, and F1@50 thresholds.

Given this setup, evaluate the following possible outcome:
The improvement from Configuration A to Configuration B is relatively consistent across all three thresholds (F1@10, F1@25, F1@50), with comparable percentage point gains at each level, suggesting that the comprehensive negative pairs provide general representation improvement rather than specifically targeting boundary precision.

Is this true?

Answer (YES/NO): YES